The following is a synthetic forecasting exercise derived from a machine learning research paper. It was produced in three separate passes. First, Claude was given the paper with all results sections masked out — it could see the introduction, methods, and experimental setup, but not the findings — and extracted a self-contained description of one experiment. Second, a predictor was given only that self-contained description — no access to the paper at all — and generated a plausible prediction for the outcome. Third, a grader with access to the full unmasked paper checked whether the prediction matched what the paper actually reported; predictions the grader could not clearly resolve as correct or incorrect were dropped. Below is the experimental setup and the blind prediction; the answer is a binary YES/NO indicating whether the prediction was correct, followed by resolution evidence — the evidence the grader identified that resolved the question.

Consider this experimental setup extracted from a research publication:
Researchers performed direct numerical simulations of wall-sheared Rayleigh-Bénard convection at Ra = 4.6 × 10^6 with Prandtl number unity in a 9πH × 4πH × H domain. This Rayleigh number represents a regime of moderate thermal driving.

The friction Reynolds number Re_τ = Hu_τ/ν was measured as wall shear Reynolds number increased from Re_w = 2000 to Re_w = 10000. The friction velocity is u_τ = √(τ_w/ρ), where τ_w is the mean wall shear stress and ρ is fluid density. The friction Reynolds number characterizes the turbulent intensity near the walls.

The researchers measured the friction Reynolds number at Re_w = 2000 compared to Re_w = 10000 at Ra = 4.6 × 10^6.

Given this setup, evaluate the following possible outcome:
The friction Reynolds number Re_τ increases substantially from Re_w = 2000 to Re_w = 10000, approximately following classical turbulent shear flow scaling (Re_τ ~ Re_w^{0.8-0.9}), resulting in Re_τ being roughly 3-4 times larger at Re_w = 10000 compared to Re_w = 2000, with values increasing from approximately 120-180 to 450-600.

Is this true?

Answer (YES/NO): NO